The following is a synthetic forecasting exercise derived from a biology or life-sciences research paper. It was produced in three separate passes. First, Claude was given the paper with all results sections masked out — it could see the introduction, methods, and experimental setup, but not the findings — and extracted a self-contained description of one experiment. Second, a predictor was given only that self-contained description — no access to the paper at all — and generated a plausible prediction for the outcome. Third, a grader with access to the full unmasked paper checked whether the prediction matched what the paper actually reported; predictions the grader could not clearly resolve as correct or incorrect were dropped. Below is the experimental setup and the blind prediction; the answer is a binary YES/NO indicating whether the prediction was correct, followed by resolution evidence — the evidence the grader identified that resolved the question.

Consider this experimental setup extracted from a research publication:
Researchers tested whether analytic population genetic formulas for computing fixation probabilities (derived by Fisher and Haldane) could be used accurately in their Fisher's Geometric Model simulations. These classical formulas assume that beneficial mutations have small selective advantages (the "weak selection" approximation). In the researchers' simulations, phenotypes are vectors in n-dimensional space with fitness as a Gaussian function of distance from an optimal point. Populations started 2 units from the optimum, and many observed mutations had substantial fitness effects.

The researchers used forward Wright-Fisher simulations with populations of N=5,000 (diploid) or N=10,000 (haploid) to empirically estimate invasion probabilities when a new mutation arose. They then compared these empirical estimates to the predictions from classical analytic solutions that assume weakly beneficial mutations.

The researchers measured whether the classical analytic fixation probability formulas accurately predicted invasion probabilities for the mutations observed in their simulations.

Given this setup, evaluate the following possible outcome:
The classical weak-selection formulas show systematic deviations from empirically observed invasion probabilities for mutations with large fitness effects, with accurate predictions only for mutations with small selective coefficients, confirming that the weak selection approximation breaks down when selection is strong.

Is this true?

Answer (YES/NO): YES